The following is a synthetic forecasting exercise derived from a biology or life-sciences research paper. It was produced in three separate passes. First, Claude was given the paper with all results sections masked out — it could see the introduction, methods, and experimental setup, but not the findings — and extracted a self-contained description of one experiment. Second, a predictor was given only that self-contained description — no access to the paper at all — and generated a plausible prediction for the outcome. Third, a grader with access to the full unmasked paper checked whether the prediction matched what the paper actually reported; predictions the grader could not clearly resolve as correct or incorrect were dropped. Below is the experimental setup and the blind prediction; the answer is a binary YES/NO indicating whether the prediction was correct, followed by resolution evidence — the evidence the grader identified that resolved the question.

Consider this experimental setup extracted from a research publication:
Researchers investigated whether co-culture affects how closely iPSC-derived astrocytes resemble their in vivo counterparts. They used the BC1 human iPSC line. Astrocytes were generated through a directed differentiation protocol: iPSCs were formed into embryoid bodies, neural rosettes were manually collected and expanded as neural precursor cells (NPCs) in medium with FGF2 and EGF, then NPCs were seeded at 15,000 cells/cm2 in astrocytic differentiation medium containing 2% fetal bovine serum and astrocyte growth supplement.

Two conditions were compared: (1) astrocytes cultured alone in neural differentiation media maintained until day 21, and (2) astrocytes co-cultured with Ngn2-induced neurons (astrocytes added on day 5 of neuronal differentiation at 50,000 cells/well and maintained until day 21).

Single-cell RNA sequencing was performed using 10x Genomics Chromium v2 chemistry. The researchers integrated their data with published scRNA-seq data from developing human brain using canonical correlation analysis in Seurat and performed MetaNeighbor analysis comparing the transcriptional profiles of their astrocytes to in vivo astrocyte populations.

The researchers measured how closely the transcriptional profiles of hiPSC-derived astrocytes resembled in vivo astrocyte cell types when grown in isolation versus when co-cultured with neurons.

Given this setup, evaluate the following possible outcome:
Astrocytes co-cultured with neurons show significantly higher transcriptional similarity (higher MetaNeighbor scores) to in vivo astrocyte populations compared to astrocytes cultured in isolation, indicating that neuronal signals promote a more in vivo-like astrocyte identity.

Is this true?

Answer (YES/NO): YES